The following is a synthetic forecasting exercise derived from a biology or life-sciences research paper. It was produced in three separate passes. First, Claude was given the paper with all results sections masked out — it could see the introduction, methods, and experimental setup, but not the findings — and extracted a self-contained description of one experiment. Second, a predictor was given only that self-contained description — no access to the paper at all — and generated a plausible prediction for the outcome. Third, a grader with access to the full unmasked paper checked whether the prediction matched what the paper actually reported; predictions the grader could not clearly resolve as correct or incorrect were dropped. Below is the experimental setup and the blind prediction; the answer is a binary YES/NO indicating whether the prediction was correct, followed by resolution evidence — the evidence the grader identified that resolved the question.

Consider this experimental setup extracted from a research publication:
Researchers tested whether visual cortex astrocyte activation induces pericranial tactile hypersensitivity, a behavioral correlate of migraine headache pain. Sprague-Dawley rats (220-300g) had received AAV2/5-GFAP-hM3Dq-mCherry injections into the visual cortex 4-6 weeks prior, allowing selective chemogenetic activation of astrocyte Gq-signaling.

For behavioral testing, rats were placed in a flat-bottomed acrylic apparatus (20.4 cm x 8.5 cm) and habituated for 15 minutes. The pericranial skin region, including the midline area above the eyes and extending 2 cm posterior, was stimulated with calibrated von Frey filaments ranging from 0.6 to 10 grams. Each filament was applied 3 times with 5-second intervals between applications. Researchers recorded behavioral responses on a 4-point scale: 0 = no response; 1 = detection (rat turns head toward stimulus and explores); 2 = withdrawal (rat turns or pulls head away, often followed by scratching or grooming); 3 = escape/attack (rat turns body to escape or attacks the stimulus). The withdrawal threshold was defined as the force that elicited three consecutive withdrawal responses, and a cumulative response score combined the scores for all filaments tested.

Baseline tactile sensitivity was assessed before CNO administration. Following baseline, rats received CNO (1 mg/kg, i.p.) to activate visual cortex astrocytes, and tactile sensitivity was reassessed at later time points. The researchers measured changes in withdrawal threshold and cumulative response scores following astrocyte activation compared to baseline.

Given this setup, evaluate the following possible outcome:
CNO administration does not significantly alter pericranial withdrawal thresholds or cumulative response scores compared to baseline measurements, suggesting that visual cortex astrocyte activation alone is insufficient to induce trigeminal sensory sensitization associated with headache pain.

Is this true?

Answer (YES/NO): NO